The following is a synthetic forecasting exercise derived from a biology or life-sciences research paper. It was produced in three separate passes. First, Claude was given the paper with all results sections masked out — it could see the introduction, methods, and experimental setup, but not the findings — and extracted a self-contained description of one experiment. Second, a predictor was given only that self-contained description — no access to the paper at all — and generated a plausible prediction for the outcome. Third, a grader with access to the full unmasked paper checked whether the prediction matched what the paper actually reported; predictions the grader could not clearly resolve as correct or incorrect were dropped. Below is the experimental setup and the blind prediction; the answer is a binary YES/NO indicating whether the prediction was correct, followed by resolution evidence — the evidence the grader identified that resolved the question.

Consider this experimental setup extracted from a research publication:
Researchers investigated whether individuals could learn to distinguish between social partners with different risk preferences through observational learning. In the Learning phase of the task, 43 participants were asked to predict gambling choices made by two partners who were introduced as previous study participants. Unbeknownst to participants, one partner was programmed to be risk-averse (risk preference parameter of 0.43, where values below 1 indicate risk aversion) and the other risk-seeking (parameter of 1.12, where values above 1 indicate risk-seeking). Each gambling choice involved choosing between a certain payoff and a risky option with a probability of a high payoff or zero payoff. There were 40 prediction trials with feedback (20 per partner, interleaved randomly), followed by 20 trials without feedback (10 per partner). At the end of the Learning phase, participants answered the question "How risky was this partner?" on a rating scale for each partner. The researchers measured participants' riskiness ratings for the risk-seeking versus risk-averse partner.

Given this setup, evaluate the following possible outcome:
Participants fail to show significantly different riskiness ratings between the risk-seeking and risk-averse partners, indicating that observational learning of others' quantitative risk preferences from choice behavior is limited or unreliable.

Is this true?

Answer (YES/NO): NO